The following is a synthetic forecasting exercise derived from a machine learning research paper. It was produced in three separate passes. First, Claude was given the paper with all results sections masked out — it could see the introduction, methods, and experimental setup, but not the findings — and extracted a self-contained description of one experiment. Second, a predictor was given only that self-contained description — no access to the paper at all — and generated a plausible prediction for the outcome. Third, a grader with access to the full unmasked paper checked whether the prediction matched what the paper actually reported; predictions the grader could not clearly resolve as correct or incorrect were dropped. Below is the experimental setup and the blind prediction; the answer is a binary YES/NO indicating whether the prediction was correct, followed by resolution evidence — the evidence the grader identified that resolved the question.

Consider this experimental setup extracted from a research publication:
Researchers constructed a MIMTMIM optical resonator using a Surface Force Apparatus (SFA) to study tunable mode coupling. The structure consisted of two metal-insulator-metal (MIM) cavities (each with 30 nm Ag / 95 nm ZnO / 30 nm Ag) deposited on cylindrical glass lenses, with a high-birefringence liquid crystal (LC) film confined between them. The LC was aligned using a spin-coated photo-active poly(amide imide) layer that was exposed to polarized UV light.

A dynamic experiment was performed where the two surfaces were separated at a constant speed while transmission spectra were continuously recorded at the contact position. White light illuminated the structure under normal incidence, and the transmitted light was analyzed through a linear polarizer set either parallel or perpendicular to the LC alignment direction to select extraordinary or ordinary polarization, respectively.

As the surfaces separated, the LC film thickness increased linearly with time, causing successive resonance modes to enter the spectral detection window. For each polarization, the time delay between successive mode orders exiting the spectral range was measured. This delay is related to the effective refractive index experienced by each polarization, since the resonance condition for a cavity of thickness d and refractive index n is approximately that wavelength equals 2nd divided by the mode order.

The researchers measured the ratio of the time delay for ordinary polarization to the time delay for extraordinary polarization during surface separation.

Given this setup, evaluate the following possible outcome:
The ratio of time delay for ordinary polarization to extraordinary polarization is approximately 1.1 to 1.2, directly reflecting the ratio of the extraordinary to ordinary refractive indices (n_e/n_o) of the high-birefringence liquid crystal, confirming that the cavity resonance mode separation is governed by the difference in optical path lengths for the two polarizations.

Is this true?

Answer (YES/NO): NO